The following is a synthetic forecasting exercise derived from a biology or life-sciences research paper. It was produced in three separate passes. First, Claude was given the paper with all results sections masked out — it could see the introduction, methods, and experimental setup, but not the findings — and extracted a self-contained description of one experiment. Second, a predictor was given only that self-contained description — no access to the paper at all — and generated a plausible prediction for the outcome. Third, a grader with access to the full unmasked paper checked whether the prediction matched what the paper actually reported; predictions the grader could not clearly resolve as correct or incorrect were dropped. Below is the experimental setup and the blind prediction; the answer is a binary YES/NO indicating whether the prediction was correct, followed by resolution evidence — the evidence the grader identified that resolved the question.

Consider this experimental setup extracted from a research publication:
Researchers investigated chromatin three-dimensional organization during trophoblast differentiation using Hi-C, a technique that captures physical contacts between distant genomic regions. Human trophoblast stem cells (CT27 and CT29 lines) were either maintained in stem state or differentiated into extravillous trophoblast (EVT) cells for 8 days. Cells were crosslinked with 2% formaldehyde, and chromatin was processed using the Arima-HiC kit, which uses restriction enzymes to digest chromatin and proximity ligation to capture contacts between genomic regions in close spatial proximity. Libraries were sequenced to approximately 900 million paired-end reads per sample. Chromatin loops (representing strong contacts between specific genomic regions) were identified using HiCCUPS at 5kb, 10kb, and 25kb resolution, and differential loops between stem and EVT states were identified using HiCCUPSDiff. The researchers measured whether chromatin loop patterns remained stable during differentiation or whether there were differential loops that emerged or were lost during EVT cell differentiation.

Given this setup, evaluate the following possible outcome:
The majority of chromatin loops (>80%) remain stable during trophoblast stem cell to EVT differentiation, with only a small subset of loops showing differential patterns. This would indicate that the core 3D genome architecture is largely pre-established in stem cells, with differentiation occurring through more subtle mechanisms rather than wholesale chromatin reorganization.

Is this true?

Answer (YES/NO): YES